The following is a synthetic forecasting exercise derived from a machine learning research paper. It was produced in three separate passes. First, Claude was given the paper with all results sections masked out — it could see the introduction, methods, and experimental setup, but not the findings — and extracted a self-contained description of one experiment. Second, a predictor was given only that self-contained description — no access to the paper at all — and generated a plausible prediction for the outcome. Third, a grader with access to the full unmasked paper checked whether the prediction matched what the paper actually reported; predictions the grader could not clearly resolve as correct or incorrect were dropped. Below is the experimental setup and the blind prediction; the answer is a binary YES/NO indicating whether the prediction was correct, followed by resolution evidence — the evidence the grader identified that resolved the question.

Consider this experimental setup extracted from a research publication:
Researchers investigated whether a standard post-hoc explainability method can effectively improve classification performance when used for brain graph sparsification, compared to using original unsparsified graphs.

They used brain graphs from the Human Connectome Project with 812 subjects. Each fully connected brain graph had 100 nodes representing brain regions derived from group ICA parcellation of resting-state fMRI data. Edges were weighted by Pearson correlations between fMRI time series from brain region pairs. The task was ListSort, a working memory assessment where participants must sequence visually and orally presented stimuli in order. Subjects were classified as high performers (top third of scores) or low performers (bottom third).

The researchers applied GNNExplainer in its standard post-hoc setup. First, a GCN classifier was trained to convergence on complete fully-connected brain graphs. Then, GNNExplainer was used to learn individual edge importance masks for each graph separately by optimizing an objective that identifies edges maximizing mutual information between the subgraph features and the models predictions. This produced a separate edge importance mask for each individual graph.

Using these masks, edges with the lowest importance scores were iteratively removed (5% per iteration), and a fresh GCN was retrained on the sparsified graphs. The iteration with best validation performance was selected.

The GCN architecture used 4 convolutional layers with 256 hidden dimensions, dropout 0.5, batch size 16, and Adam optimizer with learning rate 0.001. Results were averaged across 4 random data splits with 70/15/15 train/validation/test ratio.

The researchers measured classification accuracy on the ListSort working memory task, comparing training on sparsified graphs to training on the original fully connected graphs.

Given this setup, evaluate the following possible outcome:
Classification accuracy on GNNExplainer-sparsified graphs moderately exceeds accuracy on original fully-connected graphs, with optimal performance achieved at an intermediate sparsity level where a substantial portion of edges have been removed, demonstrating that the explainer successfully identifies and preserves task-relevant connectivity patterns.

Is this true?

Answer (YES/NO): NO